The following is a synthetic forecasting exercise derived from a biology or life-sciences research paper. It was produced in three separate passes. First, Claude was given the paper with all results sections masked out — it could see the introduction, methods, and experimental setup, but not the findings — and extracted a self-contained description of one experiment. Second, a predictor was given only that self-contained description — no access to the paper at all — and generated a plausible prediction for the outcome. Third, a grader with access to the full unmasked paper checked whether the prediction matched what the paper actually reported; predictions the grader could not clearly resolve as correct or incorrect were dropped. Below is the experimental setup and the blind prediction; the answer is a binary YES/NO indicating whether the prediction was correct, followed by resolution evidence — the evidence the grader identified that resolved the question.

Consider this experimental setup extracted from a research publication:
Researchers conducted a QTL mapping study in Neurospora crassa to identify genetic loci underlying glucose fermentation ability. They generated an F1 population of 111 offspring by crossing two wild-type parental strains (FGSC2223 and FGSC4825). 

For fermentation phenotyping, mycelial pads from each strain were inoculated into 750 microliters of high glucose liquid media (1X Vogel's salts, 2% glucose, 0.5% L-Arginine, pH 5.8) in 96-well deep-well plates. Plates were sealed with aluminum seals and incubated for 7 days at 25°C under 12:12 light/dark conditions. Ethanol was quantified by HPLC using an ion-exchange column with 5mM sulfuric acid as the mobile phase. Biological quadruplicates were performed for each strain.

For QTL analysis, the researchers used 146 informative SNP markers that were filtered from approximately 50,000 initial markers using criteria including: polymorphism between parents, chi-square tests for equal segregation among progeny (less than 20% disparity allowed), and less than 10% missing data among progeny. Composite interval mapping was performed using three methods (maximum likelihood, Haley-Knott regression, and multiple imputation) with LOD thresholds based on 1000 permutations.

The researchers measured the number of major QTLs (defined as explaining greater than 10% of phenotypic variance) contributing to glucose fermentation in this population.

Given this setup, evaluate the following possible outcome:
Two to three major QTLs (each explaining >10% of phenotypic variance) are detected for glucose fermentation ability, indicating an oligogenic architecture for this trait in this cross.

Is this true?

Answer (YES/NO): NO